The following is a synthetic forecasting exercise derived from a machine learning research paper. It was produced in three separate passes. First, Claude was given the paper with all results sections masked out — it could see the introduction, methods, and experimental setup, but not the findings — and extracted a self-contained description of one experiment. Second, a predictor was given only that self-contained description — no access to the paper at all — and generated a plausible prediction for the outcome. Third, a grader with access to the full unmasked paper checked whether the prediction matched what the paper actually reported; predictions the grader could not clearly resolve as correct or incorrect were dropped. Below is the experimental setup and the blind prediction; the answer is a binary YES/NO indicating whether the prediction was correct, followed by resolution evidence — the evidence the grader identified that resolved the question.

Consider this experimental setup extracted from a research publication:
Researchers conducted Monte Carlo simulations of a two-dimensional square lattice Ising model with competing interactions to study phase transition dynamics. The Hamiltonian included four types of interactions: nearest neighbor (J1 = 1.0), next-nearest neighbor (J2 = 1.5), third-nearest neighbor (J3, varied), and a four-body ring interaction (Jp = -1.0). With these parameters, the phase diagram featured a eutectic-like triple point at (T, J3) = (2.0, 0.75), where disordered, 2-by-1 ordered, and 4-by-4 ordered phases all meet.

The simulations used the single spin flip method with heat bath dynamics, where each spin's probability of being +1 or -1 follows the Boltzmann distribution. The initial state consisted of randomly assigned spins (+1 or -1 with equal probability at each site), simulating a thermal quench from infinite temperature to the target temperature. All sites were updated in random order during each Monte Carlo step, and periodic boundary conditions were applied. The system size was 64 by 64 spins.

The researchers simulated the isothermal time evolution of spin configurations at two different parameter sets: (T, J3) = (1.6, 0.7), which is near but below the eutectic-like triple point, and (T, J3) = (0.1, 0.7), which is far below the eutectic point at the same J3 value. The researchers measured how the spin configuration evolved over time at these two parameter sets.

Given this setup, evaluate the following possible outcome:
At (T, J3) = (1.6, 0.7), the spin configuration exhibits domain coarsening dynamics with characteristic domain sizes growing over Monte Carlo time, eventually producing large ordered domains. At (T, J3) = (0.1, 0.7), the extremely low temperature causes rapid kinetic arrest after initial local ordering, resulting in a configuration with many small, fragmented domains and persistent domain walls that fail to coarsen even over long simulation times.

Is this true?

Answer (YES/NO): YES